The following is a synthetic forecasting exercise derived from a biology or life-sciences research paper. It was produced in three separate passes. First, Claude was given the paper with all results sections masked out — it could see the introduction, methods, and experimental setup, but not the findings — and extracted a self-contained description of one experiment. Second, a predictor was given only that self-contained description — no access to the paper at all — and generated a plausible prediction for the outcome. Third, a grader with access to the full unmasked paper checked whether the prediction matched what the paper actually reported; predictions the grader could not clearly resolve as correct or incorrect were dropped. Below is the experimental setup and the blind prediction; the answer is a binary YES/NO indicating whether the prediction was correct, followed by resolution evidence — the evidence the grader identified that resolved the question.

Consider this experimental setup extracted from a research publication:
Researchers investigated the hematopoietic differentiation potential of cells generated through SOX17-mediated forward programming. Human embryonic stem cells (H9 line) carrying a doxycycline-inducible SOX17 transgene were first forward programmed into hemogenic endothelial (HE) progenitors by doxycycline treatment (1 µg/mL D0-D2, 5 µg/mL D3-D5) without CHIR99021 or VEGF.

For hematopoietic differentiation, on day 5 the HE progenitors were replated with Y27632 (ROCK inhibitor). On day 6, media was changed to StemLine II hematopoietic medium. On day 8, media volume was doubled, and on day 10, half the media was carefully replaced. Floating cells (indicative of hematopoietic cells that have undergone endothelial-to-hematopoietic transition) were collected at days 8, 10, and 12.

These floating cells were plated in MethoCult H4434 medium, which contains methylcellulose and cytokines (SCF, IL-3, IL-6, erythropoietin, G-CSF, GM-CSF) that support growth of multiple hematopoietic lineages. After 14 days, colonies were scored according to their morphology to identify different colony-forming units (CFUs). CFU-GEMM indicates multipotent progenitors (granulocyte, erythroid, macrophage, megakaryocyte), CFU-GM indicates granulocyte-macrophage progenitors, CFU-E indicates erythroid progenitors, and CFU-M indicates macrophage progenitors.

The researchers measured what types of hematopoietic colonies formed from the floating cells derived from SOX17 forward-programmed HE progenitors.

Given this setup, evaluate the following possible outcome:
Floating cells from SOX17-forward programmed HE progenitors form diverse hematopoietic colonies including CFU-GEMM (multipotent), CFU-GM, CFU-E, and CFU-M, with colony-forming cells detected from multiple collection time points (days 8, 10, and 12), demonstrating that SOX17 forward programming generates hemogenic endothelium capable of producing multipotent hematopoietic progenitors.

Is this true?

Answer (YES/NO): YES